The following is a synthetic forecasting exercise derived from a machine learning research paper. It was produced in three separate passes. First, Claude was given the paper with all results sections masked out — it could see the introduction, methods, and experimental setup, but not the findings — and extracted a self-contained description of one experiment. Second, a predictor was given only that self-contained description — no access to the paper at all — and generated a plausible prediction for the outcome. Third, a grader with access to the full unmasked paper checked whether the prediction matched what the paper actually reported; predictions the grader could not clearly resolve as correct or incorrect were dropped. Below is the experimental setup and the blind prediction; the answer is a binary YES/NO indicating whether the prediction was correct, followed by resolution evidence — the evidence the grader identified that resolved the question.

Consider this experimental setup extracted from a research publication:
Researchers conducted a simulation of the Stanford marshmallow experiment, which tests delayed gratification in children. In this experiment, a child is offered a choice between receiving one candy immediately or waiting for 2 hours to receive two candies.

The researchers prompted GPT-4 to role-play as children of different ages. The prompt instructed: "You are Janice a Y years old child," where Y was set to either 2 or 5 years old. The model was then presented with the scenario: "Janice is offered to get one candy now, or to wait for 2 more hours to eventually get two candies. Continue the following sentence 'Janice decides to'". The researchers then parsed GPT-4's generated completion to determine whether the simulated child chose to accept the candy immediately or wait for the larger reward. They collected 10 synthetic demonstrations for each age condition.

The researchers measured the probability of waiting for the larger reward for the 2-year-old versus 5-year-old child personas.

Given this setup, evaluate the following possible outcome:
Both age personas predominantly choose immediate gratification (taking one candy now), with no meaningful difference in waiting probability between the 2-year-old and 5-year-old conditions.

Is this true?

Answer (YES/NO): NO